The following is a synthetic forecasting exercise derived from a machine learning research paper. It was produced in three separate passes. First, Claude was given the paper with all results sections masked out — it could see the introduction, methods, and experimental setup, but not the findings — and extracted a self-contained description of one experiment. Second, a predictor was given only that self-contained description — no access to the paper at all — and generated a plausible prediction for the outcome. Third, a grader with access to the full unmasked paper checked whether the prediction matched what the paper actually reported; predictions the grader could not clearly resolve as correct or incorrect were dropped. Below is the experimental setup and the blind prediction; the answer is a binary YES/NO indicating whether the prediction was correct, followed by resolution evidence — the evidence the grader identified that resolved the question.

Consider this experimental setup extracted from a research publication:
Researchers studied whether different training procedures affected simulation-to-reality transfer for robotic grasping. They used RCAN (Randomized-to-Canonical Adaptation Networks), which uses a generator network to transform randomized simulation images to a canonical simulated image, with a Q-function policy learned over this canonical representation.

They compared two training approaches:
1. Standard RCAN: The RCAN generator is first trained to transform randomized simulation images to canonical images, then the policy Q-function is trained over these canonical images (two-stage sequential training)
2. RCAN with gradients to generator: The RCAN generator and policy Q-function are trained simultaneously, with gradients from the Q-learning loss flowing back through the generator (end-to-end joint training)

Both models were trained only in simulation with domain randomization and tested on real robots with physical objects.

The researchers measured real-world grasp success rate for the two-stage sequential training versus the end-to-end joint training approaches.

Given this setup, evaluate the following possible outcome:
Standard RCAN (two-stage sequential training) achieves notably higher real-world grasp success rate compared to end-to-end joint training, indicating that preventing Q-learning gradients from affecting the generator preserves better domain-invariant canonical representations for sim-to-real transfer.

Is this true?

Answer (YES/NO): YES